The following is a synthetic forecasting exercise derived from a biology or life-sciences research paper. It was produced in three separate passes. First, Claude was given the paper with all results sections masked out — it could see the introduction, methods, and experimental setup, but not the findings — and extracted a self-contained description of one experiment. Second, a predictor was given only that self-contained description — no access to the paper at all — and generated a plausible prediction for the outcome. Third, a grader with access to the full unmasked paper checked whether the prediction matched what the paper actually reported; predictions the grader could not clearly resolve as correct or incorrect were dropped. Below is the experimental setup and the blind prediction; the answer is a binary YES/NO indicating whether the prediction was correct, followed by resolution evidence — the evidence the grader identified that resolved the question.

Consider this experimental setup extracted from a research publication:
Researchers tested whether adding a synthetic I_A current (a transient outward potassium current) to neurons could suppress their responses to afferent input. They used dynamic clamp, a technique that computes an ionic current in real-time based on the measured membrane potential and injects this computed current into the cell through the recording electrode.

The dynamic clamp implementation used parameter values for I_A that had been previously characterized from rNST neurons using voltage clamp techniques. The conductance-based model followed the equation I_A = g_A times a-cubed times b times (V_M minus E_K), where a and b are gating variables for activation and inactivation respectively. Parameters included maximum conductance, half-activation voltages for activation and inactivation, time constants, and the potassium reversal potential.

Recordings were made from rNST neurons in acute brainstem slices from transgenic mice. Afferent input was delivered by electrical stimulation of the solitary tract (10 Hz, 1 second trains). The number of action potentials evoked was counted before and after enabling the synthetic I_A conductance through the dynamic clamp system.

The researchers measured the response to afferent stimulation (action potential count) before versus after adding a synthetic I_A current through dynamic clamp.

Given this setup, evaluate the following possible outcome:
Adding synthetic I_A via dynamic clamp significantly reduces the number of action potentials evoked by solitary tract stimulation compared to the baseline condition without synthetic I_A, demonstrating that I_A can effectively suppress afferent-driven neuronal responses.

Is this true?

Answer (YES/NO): YES